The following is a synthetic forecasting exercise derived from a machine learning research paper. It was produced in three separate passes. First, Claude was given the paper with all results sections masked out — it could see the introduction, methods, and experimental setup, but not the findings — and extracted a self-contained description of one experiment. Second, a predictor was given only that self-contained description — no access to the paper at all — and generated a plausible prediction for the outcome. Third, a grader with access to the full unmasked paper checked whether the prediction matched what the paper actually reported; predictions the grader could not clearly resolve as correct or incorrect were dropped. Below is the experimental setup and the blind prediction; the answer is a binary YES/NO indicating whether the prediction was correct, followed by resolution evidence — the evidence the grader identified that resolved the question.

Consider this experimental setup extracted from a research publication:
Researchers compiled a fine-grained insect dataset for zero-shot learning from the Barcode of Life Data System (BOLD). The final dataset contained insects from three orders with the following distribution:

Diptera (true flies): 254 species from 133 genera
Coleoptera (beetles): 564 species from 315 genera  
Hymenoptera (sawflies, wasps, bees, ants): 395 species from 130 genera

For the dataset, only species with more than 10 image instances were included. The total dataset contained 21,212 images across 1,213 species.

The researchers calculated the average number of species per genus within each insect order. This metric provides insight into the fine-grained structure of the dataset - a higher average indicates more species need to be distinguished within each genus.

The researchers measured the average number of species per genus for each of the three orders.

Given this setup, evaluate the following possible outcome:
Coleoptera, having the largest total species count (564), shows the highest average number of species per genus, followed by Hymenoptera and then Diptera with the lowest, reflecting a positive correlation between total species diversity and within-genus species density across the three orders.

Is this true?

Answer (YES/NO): NO